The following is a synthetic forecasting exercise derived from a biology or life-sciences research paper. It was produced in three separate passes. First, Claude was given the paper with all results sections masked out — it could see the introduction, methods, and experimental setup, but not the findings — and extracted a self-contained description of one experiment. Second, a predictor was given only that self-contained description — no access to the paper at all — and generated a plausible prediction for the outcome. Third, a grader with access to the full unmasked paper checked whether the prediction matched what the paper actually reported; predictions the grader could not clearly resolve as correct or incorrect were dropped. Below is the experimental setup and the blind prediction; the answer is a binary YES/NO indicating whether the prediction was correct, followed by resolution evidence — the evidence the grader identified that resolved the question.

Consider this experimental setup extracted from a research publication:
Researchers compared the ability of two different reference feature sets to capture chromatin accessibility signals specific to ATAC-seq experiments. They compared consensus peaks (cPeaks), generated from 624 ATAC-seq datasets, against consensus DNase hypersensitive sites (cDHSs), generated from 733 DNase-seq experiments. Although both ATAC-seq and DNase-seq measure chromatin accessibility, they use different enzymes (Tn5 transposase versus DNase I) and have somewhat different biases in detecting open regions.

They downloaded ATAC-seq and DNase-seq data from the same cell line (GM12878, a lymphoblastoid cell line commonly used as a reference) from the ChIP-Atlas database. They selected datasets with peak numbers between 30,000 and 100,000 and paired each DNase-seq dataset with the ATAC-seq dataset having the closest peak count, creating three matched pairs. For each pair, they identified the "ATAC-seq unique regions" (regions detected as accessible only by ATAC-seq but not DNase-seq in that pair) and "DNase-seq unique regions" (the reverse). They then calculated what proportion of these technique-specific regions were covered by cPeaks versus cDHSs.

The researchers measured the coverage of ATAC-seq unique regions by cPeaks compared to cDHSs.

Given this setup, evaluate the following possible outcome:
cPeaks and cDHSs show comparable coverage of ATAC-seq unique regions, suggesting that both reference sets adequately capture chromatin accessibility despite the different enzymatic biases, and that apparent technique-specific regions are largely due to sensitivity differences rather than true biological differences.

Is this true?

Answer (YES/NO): NO